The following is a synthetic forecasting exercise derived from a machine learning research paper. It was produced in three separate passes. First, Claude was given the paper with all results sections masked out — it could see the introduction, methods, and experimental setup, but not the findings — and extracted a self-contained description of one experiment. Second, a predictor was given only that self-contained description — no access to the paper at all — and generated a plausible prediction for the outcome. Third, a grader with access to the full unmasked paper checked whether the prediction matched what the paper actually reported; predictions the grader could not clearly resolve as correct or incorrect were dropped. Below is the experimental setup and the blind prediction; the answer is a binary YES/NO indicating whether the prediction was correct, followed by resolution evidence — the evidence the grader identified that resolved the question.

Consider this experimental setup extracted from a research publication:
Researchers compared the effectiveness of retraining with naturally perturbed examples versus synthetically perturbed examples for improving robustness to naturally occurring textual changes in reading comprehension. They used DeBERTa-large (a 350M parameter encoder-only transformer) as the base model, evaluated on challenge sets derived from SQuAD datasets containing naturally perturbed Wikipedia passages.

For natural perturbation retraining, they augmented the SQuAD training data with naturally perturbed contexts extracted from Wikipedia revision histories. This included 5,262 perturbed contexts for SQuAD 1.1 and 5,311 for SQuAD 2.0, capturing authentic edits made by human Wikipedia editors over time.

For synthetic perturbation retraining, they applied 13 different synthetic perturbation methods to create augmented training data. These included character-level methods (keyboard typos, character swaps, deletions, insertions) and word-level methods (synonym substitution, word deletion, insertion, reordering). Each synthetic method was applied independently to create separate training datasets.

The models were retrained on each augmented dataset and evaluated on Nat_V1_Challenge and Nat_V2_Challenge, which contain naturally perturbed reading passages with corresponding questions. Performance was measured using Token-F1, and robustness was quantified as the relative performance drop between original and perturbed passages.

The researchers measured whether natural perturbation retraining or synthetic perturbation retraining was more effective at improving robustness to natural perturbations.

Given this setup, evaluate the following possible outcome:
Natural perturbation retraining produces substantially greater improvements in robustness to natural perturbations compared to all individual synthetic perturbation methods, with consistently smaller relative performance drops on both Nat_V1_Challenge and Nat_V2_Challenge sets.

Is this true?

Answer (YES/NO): NO